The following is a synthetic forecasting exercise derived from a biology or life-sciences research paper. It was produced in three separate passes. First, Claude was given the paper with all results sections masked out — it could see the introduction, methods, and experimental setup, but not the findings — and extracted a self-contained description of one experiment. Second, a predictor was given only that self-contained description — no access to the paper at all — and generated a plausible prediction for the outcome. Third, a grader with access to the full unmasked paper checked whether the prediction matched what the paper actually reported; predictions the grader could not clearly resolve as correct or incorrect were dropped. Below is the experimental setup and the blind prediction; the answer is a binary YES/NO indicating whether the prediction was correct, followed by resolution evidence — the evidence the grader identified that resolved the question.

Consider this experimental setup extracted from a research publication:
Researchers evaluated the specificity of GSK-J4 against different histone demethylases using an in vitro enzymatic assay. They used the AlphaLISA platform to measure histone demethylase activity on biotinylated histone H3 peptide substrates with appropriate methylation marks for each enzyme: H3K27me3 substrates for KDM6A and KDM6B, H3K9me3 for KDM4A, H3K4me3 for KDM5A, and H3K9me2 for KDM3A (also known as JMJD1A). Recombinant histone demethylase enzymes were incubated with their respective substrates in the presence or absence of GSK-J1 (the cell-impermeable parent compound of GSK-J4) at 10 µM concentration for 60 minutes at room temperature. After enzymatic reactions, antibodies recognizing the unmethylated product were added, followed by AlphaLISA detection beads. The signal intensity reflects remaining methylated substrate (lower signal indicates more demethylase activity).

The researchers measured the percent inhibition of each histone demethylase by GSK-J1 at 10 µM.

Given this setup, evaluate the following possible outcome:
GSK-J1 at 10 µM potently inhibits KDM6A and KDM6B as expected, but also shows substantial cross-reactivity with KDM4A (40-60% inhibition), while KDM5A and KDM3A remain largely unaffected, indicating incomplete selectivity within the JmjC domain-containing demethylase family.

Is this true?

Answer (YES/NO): NO